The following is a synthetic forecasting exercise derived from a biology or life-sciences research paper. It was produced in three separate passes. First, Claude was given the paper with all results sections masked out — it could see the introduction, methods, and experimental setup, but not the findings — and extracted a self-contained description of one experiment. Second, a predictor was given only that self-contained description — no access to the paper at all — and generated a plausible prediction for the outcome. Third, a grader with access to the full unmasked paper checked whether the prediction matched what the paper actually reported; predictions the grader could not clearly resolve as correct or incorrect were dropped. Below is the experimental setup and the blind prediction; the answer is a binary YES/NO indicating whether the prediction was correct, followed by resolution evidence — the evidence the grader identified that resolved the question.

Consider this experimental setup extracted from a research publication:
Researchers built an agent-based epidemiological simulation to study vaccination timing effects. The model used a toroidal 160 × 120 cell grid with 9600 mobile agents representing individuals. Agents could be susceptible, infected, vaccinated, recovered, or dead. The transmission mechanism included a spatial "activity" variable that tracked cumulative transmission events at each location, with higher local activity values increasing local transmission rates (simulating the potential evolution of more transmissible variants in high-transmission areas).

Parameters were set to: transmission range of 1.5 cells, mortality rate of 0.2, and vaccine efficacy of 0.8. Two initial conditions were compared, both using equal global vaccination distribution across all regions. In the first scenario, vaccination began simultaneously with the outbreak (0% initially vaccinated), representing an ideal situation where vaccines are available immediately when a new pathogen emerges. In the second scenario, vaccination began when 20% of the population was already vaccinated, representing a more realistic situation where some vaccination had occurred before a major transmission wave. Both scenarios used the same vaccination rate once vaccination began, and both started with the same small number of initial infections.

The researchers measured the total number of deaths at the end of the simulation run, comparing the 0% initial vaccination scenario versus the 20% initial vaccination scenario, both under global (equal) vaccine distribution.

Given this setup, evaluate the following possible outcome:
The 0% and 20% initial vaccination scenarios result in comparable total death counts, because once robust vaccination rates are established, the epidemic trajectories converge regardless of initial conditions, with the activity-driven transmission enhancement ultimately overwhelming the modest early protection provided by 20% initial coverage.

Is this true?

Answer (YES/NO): NO